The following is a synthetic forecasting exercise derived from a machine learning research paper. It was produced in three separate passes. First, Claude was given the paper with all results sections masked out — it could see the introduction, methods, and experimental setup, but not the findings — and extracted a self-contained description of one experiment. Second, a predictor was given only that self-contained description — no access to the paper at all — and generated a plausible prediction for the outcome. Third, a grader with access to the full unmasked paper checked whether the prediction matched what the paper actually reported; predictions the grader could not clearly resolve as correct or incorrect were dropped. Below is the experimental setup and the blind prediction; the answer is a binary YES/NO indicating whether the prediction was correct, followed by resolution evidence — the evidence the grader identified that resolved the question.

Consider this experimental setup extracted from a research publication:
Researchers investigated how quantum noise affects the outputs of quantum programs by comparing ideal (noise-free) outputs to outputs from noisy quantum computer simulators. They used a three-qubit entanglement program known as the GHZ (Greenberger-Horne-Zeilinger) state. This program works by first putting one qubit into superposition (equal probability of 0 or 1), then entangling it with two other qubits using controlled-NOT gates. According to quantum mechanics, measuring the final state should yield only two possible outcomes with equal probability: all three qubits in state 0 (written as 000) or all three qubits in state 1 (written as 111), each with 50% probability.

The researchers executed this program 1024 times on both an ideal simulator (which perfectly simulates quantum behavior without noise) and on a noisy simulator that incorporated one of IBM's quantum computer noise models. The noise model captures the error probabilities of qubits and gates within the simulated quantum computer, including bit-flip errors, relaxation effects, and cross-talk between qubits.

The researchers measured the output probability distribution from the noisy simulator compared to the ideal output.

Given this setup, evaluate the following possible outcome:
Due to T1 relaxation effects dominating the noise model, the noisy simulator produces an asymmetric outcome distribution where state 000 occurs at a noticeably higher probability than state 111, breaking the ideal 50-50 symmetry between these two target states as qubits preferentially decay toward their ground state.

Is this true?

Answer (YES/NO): NO